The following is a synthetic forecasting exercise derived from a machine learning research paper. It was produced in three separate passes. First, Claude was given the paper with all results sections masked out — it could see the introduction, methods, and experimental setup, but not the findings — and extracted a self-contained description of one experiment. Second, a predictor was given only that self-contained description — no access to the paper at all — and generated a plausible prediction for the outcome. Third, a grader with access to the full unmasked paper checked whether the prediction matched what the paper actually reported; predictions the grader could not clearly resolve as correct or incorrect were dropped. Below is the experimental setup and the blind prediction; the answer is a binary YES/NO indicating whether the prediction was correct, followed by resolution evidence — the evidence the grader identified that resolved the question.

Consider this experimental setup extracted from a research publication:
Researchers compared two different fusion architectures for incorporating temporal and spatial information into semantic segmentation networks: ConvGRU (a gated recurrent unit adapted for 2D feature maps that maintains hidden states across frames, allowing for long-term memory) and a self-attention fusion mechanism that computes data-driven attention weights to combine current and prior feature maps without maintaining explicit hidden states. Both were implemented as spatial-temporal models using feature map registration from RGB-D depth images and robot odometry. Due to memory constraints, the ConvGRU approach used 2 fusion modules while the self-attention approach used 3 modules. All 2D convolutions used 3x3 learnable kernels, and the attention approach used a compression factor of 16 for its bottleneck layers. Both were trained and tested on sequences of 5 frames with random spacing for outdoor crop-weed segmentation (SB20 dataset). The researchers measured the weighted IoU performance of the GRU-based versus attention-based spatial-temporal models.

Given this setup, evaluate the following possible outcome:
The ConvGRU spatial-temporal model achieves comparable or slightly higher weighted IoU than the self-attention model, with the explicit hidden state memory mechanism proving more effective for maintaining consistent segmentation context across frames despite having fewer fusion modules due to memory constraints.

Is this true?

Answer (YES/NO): NO